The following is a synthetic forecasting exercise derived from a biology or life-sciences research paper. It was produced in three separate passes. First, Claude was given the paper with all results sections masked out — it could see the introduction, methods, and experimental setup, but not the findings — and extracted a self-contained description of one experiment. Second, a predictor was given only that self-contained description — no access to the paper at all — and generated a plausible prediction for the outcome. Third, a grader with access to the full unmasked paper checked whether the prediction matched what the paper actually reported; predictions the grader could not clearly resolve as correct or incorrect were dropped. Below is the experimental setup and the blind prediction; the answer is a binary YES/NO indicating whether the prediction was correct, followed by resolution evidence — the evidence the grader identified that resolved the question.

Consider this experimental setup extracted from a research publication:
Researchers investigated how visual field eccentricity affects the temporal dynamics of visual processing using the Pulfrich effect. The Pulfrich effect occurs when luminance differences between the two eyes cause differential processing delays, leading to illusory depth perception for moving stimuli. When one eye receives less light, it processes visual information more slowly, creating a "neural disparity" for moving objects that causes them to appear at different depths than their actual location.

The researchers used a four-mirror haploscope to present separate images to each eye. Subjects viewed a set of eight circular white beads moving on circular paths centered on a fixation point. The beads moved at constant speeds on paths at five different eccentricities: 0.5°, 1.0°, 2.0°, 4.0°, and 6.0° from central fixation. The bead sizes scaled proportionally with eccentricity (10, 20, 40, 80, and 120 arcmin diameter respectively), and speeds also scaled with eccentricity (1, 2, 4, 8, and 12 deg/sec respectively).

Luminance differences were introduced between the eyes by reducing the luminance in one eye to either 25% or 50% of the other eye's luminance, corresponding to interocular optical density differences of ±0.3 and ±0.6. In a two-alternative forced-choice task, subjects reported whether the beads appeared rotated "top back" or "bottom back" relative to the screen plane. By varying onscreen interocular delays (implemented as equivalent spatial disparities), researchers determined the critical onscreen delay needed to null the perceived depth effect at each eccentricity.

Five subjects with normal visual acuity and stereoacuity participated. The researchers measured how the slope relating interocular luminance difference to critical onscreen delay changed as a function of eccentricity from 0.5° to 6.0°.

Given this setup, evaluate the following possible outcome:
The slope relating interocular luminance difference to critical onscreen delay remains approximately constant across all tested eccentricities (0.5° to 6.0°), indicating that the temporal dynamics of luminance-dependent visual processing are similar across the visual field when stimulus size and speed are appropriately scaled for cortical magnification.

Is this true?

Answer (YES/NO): NO